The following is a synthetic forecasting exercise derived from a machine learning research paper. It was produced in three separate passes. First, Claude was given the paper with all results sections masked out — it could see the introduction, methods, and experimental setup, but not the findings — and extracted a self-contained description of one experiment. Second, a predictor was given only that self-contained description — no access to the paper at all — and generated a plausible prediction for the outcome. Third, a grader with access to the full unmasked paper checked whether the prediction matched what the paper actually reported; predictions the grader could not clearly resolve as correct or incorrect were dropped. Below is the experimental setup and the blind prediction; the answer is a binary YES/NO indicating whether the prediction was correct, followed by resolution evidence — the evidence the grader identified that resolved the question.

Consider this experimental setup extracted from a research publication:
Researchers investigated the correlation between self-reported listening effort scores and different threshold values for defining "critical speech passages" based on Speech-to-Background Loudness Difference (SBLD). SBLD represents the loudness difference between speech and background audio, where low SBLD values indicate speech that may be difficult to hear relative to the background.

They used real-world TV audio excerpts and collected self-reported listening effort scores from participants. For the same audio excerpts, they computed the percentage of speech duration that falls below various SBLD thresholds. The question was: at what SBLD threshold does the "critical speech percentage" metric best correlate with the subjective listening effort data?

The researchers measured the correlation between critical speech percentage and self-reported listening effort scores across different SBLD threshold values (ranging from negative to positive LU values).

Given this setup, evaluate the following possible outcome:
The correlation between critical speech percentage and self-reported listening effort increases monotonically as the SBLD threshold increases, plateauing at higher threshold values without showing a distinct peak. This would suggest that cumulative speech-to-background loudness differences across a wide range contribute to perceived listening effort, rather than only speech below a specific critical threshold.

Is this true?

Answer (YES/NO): NO